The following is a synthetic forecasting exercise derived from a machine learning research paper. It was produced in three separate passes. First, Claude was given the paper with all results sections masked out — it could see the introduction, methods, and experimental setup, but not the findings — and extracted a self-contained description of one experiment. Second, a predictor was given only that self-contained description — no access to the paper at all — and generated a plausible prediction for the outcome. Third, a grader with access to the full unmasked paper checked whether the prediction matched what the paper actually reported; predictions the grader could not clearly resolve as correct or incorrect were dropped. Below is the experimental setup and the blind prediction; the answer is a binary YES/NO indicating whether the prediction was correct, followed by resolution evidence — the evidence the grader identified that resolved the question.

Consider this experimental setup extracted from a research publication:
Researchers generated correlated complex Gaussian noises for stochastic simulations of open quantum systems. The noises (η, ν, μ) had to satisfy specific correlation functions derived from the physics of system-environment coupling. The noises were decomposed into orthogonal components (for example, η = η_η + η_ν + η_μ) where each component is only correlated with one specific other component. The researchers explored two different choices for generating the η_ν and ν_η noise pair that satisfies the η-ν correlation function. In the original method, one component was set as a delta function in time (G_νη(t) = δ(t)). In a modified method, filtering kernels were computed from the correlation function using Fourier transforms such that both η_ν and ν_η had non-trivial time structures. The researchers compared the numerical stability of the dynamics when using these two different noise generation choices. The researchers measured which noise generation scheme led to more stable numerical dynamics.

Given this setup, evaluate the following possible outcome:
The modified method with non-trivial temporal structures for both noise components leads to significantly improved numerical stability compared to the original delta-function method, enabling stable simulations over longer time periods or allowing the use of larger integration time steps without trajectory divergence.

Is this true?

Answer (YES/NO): YES